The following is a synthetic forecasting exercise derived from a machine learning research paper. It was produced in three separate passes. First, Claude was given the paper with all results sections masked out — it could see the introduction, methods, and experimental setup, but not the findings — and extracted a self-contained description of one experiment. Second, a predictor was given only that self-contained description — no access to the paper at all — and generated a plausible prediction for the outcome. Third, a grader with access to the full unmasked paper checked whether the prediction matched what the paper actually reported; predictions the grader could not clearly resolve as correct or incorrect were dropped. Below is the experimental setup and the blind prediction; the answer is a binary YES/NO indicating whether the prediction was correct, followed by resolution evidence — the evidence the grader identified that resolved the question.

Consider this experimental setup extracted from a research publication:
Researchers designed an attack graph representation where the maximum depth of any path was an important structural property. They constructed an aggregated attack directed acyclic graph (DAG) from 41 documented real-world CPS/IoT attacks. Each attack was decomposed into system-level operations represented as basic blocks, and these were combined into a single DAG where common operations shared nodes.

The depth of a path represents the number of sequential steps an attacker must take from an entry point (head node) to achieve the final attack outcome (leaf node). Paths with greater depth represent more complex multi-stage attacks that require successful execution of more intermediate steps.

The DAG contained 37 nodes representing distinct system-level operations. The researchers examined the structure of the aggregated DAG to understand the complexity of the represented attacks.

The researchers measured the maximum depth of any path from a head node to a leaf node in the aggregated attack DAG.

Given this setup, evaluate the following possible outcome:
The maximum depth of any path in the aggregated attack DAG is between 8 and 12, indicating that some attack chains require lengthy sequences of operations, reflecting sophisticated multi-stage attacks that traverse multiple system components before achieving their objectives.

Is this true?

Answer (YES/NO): NO